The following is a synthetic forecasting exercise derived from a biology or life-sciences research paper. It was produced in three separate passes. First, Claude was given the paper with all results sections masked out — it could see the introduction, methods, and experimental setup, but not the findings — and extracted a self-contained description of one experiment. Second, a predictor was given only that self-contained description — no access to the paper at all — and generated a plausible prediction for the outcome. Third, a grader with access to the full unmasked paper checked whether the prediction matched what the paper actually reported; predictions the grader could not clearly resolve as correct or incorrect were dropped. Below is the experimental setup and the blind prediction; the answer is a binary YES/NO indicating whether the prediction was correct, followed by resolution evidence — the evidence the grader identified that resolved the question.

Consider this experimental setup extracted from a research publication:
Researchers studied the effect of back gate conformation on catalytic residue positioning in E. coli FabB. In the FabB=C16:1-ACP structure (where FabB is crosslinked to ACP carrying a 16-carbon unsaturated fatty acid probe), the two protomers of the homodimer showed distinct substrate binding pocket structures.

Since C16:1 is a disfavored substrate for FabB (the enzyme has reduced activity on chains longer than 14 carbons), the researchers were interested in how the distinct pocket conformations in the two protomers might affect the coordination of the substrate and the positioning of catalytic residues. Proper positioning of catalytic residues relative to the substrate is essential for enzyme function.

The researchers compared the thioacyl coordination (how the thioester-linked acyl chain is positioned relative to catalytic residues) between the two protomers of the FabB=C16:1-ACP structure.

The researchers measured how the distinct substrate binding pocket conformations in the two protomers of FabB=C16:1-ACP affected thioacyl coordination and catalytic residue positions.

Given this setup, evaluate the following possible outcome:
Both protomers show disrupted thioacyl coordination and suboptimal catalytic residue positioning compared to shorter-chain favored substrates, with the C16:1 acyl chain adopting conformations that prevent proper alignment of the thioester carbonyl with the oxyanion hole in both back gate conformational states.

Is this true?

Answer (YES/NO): NO